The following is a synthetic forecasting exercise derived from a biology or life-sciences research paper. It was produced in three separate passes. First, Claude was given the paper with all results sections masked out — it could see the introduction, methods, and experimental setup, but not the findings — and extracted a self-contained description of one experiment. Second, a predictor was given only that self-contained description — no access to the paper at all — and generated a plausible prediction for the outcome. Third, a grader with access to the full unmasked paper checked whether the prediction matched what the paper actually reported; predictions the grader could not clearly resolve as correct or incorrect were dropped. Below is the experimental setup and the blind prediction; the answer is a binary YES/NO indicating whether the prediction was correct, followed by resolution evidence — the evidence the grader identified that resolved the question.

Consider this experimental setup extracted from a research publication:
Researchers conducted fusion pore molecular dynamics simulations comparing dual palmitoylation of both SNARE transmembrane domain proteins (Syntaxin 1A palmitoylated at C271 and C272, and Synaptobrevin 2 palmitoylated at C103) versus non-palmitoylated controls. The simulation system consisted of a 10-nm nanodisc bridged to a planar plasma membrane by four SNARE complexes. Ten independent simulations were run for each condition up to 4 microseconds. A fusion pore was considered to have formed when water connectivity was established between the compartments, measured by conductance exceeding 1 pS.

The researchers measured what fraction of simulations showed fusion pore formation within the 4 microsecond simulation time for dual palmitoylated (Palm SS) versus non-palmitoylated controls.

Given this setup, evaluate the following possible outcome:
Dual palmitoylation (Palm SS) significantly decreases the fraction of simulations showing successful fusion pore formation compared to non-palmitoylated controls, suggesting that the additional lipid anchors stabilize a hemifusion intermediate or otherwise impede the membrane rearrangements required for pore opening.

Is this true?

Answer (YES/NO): YES